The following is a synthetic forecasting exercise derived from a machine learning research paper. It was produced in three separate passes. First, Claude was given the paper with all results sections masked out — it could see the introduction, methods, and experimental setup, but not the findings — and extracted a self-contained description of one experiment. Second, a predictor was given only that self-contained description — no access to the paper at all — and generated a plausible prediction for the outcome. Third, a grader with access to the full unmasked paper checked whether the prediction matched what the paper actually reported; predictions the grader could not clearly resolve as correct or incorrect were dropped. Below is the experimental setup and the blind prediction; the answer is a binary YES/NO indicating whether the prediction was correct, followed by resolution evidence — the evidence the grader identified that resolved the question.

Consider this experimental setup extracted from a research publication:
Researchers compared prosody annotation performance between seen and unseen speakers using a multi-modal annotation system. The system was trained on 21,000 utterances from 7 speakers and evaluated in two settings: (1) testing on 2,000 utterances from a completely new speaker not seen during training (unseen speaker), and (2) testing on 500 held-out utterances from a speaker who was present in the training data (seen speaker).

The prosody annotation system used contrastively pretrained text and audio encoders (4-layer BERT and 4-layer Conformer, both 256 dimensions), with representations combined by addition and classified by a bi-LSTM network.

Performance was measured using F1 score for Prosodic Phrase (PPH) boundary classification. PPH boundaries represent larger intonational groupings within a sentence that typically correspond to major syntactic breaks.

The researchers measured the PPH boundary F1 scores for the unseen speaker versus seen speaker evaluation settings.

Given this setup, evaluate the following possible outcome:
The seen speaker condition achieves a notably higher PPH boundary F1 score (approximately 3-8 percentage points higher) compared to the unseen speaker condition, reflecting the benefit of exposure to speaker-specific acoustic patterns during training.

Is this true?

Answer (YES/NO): NO